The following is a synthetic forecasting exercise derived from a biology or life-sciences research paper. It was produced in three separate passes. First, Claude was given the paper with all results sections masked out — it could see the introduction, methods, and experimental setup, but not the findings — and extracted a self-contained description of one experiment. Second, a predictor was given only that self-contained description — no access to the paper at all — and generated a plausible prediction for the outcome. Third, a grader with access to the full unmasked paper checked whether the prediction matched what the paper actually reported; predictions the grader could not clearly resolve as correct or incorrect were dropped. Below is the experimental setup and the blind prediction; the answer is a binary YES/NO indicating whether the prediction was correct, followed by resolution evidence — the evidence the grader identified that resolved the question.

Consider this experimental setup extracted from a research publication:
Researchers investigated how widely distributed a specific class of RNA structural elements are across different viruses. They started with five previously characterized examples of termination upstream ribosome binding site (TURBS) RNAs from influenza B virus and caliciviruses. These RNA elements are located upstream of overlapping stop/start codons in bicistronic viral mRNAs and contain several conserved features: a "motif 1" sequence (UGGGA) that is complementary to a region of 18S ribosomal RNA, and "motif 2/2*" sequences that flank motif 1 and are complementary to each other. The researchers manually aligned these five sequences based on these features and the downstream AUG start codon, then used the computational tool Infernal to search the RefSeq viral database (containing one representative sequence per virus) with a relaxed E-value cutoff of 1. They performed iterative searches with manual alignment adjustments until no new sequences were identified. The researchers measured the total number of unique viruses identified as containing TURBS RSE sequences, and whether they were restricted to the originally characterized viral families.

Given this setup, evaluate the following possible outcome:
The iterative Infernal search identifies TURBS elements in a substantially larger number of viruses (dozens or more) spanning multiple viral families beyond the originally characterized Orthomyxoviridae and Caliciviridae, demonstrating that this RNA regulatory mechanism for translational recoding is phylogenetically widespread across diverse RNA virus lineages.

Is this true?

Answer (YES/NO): YES